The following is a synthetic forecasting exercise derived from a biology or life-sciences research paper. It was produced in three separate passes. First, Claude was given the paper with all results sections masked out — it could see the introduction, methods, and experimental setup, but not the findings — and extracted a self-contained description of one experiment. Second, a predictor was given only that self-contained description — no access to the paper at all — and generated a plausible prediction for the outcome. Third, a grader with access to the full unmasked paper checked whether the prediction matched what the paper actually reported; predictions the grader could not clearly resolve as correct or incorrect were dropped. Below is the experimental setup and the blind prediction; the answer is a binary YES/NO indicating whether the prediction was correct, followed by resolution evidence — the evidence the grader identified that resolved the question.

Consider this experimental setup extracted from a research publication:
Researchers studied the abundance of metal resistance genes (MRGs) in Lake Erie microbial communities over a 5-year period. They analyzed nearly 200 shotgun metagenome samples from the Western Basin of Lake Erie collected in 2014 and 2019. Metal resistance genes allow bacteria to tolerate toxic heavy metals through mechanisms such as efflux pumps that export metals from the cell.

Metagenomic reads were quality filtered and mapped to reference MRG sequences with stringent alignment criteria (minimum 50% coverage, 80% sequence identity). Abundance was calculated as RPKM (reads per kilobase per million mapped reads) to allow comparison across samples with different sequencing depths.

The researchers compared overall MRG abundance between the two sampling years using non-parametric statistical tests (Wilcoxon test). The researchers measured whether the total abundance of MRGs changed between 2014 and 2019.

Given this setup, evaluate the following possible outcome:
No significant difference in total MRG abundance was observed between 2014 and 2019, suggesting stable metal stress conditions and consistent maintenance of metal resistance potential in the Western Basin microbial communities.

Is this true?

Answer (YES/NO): NO